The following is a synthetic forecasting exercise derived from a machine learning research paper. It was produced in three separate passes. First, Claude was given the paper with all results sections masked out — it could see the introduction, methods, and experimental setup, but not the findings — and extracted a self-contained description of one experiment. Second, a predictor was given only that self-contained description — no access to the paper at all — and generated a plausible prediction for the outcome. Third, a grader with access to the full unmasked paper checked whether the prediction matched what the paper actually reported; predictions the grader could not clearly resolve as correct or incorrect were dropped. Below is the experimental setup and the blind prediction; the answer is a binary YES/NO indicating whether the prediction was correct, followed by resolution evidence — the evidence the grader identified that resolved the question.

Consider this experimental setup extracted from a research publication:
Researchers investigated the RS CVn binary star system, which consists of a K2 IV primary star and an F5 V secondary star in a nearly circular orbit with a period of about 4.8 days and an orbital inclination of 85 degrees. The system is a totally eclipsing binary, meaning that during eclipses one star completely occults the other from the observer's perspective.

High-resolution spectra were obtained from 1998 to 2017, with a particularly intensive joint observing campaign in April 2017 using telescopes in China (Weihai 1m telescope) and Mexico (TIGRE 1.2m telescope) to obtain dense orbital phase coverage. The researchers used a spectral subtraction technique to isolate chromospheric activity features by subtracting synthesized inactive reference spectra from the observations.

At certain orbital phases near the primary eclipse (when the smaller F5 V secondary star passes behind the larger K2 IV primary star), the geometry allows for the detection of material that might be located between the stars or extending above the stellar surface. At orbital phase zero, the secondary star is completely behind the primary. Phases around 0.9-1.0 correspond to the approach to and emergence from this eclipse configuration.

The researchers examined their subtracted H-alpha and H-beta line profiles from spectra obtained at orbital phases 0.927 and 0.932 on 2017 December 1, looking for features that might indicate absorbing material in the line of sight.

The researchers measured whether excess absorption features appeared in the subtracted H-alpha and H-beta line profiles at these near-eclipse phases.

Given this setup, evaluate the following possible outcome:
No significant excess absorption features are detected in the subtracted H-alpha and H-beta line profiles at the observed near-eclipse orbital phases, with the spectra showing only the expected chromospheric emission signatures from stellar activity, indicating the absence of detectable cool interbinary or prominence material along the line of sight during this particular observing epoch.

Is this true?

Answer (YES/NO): NO